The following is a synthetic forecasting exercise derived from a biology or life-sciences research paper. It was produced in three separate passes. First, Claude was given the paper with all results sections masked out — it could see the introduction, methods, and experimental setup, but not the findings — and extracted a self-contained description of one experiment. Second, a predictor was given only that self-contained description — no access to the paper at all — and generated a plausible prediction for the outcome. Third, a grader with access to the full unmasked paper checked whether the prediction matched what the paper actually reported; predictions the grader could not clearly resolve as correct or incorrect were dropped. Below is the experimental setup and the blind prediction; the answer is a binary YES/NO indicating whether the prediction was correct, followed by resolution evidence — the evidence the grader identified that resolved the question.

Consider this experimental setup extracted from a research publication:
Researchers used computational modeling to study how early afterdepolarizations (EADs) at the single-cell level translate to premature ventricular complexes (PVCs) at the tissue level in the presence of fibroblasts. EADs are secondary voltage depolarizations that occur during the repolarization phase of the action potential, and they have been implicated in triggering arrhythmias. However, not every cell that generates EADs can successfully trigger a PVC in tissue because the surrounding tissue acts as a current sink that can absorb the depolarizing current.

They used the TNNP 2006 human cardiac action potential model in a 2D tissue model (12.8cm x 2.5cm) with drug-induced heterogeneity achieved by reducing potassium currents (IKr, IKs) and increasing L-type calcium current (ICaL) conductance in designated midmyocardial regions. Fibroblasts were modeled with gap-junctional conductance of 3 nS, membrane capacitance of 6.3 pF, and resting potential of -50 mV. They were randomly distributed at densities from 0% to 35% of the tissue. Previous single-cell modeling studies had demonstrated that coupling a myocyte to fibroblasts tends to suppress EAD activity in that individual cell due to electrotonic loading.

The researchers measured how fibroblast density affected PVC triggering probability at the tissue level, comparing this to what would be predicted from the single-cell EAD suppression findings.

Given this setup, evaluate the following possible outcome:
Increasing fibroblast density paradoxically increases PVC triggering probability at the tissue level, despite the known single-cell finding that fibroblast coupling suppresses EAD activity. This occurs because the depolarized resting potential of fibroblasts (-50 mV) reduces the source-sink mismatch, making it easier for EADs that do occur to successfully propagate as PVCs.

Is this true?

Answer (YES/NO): NO